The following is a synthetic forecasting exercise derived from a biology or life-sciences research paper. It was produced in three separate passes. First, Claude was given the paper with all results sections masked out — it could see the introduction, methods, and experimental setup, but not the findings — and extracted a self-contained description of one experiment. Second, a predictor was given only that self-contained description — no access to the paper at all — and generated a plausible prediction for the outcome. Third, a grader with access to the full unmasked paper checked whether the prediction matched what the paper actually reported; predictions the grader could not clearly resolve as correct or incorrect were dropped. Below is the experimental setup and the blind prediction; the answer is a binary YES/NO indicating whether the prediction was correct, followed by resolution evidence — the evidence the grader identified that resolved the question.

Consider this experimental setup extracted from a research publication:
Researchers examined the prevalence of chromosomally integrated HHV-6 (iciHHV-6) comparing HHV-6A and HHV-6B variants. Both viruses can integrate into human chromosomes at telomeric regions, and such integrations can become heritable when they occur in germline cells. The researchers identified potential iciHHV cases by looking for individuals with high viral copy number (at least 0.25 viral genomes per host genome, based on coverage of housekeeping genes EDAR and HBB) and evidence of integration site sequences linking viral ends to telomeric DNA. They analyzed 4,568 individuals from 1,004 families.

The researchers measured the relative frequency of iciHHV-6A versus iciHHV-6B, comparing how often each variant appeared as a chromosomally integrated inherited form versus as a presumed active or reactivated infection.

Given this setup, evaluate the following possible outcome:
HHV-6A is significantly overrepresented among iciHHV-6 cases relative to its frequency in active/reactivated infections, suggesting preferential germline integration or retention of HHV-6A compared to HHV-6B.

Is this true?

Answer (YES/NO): YES